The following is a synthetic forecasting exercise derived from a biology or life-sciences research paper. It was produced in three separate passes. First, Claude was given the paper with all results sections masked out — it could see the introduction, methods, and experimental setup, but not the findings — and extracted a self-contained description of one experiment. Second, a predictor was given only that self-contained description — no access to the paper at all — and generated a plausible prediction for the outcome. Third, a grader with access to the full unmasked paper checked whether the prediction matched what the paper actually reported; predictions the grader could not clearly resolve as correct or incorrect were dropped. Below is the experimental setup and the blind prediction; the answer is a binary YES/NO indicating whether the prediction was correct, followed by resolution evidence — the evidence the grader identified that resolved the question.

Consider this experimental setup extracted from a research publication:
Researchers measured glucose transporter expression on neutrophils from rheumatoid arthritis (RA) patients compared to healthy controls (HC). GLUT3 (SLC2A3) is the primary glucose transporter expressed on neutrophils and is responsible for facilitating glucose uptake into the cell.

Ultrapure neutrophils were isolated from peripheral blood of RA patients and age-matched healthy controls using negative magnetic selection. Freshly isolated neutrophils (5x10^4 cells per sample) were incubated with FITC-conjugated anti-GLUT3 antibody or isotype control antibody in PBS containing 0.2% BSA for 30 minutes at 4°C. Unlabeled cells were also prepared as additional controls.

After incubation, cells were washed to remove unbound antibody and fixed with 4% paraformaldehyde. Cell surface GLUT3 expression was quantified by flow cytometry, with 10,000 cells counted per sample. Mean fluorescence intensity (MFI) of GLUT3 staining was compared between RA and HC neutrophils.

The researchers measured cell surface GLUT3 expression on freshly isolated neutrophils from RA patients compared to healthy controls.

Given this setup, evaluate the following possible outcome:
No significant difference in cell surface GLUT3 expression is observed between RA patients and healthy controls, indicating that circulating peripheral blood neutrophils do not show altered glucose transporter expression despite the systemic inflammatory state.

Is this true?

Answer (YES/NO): NO